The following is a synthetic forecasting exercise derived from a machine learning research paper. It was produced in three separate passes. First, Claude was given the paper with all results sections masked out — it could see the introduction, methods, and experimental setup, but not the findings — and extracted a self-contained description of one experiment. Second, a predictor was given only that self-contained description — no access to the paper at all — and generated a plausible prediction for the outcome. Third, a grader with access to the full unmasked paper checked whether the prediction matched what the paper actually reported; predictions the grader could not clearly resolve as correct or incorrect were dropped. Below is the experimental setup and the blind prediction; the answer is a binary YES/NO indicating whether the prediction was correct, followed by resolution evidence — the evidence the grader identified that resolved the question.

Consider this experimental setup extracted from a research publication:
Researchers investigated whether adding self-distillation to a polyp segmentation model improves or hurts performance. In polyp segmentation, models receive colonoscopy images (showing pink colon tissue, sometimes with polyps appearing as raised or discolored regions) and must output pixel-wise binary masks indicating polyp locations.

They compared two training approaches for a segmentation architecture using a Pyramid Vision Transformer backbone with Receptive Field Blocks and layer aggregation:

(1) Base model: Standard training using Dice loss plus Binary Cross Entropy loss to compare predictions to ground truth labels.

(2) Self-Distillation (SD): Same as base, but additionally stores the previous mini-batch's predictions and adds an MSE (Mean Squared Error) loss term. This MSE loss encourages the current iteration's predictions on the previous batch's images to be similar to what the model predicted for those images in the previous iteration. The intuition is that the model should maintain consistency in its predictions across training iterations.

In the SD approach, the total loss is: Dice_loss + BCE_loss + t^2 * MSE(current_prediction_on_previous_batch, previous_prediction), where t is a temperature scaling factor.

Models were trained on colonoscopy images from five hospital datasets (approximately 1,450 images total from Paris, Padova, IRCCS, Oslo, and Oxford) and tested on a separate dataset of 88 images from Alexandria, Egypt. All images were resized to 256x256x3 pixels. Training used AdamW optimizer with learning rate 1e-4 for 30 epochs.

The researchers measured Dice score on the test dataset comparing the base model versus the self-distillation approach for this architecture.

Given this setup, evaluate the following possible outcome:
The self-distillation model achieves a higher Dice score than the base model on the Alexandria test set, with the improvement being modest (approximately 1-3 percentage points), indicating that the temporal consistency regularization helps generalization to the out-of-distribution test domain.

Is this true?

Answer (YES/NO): NO